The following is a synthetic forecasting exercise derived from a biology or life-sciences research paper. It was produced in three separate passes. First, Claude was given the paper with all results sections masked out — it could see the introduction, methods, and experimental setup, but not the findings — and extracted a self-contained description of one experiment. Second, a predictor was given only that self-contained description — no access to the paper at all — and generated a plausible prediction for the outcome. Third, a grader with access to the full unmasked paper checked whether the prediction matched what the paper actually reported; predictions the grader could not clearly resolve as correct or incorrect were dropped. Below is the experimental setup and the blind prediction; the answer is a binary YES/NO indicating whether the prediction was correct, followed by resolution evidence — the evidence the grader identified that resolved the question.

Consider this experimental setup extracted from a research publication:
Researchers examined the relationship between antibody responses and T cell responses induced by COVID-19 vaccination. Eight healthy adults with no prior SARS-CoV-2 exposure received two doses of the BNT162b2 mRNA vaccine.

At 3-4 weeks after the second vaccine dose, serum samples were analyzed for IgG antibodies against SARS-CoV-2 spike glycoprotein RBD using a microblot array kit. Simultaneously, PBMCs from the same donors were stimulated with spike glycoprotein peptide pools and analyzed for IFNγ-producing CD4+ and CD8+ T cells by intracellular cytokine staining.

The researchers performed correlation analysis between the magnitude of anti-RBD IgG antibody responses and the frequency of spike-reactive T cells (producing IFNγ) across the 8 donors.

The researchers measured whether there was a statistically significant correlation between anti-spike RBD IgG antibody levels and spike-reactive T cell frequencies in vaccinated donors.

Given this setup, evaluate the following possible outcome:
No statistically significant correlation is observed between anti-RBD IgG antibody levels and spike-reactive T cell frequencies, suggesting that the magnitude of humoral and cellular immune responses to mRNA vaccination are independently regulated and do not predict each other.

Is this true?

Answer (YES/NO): NO